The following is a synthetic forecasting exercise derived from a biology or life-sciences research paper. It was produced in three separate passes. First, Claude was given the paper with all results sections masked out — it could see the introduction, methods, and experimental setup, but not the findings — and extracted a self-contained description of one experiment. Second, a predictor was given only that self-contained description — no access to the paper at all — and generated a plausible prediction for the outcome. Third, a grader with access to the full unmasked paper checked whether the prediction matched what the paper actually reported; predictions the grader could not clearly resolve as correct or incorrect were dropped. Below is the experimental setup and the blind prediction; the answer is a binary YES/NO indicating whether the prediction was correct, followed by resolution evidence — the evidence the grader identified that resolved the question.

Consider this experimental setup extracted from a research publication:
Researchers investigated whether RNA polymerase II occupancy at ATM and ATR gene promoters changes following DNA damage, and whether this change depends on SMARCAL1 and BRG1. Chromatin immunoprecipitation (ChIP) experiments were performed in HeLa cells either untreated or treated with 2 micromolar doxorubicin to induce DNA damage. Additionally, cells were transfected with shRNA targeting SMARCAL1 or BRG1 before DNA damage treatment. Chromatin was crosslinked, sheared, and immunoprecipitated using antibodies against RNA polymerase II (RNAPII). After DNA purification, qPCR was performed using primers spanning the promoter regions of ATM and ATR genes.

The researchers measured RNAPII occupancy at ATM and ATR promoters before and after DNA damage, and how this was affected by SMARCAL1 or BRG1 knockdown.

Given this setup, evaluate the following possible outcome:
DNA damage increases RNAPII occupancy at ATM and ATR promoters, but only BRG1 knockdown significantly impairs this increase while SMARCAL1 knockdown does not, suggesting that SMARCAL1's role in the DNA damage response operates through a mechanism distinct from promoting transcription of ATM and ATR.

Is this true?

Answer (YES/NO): NO